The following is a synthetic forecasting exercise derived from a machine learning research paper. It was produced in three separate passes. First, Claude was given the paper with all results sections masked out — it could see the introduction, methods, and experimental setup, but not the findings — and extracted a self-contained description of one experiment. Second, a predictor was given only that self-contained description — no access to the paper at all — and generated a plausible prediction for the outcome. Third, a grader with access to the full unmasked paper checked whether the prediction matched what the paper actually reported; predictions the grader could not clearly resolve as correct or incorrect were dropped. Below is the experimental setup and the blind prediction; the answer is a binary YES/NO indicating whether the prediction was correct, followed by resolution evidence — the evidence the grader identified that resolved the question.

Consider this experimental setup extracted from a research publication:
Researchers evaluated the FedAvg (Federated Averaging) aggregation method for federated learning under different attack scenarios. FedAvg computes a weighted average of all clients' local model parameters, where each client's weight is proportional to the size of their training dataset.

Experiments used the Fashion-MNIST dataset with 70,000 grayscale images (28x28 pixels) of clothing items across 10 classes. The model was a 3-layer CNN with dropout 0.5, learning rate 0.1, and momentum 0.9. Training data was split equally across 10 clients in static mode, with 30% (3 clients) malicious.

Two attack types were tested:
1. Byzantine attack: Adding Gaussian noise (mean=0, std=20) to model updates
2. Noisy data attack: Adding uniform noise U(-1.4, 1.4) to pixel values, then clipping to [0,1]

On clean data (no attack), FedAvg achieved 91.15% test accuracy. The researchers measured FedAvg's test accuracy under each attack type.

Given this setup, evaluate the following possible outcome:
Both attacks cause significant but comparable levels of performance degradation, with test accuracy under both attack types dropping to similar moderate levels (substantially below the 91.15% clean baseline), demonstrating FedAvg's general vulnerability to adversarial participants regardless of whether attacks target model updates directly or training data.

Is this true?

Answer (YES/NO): NO